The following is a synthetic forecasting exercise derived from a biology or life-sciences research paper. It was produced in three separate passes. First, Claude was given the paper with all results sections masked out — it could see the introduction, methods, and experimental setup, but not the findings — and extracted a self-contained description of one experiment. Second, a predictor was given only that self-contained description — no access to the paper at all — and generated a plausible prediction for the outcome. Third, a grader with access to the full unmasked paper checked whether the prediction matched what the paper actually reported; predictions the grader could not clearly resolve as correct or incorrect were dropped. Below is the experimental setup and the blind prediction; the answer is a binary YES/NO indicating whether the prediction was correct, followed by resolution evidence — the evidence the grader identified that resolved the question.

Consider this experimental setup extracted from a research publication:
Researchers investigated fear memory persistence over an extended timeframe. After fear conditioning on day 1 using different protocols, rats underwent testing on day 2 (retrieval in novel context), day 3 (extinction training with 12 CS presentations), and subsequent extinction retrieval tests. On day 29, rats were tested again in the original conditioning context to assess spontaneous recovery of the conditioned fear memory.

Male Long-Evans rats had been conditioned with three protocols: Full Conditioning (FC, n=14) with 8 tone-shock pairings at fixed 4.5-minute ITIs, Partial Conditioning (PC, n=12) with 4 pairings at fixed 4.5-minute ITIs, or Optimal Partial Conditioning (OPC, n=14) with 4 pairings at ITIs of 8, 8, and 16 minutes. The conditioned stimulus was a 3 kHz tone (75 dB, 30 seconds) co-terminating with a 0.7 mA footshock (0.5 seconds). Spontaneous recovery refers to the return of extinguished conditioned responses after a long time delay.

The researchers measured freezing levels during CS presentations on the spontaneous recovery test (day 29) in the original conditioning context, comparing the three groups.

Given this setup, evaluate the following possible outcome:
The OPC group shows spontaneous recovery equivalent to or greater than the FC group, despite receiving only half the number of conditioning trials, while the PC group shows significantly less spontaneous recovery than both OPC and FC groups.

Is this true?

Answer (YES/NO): NO